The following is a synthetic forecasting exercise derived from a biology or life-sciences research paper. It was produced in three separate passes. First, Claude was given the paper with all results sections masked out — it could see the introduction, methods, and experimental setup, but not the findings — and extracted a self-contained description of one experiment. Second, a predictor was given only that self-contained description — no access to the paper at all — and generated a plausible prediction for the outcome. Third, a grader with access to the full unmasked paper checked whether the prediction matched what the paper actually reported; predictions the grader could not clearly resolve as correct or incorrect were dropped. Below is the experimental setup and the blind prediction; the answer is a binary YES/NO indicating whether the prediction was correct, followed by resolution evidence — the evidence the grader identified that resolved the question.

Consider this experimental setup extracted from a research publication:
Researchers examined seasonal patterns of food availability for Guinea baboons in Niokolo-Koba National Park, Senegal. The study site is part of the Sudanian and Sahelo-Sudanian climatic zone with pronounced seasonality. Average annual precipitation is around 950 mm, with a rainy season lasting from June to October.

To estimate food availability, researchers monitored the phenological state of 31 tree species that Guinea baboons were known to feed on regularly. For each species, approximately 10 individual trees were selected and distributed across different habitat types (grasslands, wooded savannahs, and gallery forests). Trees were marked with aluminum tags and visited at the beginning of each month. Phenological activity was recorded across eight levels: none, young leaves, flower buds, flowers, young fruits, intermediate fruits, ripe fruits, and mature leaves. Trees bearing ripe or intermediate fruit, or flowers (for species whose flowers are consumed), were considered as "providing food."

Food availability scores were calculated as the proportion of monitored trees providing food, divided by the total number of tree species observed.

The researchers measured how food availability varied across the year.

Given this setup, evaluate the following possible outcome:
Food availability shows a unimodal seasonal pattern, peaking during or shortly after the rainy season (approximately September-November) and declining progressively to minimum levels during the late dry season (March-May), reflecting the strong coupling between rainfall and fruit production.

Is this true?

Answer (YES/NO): NO